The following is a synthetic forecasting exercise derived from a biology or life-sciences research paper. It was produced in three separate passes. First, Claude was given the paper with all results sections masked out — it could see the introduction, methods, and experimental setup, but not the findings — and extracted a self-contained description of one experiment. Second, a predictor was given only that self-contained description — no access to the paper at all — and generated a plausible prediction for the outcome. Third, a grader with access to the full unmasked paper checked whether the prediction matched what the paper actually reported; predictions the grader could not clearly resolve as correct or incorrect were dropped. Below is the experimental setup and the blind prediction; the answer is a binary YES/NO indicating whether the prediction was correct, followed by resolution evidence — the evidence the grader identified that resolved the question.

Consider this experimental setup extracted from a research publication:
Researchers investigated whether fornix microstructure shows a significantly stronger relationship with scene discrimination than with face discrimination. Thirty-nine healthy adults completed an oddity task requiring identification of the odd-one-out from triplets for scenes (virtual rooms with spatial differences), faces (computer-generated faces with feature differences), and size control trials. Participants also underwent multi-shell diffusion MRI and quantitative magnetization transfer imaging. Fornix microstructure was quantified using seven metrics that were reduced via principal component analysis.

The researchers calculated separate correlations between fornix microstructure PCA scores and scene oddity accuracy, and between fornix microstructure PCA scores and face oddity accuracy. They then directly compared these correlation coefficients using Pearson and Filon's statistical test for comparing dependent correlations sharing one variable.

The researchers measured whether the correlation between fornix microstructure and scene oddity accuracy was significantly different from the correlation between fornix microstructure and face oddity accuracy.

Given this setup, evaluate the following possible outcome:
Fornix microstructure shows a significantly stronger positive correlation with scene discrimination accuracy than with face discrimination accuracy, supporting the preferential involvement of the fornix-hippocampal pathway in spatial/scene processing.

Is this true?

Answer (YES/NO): NO